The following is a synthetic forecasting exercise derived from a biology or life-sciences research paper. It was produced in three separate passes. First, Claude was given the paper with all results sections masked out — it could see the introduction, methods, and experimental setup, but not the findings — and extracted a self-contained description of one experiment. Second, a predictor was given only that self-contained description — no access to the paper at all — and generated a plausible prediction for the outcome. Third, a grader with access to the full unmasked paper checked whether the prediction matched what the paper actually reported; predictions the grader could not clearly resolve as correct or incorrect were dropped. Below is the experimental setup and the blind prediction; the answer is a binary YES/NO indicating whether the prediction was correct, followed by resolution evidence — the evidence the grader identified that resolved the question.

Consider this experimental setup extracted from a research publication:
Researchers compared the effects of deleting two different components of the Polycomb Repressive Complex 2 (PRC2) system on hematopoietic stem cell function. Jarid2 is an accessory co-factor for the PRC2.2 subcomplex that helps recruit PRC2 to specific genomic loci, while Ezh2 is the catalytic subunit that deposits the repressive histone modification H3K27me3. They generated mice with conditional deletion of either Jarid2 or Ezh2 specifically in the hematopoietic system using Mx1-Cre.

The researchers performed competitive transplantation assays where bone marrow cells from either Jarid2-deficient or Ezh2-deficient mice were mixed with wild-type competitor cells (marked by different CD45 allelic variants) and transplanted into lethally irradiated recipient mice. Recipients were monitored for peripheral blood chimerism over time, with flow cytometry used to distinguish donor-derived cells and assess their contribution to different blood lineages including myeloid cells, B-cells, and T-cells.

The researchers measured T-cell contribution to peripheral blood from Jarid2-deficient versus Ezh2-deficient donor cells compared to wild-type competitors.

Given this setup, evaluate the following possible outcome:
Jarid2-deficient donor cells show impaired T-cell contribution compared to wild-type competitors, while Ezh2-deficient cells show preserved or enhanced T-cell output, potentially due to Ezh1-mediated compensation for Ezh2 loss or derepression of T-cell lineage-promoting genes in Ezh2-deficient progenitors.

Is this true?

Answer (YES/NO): NO